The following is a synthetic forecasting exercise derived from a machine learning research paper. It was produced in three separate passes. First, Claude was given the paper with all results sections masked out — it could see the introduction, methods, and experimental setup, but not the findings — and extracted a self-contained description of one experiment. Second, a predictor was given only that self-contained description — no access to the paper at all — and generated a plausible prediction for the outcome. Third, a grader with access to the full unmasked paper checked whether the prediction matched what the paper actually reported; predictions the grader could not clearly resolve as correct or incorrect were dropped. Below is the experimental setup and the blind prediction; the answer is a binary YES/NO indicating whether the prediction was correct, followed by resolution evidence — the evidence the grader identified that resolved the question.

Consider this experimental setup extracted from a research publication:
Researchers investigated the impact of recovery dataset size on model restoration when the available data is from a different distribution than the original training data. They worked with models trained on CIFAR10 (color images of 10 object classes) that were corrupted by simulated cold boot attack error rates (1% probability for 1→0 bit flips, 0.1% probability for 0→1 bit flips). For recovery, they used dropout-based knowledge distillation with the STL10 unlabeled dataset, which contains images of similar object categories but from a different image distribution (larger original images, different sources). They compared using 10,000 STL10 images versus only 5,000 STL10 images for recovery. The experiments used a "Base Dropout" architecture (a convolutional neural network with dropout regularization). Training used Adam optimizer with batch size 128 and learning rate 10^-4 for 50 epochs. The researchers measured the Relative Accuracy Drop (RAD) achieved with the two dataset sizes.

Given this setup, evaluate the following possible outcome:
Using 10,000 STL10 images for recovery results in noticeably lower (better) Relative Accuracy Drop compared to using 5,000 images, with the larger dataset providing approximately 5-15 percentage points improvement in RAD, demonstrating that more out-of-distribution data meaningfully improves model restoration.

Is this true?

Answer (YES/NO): NO